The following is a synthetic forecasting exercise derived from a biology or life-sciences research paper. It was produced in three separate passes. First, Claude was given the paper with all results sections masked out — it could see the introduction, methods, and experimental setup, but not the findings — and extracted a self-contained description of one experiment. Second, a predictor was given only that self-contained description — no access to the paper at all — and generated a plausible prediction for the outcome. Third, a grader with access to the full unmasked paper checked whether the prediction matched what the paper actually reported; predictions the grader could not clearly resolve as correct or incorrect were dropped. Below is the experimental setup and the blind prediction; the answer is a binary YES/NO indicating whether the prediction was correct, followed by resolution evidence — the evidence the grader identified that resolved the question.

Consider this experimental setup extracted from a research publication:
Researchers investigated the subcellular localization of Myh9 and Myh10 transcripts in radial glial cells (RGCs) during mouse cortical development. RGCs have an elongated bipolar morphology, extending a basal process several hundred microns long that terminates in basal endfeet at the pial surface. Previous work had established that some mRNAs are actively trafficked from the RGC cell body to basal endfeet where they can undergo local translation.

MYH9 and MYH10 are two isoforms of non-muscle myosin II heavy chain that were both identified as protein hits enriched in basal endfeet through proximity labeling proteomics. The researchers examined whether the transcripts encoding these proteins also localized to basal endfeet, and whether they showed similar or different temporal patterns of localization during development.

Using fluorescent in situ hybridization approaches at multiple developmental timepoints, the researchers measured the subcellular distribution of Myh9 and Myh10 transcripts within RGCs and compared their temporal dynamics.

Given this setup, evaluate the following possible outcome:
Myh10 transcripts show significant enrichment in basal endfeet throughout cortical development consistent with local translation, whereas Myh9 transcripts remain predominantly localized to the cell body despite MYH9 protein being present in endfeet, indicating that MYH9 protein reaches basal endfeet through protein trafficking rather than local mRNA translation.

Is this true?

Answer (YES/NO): NO